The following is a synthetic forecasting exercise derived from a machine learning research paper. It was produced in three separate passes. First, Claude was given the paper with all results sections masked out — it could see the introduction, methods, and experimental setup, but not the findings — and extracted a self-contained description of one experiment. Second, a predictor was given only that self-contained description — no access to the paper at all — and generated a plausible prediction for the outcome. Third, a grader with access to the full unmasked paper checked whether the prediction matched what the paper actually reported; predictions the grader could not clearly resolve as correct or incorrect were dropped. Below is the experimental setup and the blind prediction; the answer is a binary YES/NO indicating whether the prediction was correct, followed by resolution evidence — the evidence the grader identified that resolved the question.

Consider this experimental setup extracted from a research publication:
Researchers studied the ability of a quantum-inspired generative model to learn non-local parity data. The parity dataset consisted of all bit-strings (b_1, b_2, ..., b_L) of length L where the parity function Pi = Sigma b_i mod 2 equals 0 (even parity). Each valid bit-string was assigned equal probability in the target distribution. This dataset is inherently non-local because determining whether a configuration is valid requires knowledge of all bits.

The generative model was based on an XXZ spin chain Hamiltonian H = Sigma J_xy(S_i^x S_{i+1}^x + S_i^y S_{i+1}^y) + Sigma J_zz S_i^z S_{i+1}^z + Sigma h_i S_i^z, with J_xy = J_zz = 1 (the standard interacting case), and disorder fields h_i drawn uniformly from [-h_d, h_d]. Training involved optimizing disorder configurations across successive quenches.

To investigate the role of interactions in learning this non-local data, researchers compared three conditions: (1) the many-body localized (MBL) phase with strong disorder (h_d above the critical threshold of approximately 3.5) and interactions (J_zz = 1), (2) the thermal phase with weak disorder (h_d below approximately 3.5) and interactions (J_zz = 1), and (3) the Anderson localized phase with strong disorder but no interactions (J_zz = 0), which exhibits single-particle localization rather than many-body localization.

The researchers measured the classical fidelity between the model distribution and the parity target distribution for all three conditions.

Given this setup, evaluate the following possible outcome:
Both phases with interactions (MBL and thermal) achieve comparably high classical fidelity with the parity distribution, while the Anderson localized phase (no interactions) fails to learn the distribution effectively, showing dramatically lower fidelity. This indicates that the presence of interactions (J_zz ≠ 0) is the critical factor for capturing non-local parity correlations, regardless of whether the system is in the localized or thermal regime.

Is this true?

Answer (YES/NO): NO